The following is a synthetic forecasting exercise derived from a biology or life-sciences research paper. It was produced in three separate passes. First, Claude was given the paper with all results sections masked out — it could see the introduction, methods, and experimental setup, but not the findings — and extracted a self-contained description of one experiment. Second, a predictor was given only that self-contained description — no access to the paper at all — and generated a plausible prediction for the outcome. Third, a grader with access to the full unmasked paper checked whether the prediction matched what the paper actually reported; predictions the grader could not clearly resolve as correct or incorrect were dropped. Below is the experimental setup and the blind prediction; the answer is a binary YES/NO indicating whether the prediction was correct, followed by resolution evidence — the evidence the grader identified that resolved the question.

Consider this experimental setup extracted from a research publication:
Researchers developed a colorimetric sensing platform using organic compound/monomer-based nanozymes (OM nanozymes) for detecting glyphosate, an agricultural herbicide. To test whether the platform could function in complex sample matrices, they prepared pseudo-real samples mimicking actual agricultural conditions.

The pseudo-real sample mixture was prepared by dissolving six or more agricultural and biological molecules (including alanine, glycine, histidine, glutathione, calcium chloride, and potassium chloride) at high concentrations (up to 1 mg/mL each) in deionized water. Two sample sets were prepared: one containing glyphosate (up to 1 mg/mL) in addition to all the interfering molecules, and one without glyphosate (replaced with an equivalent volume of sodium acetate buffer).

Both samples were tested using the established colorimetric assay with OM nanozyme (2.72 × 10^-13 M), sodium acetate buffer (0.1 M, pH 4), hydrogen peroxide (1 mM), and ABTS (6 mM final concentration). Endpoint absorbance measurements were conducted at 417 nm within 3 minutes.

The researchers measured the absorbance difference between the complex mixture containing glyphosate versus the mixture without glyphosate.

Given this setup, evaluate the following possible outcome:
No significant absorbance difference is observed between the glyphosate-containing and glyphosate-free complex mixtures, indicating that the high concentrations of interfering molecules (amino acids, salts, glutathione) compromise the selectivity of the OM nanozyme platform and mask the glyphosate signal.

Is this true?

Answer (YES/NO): NO